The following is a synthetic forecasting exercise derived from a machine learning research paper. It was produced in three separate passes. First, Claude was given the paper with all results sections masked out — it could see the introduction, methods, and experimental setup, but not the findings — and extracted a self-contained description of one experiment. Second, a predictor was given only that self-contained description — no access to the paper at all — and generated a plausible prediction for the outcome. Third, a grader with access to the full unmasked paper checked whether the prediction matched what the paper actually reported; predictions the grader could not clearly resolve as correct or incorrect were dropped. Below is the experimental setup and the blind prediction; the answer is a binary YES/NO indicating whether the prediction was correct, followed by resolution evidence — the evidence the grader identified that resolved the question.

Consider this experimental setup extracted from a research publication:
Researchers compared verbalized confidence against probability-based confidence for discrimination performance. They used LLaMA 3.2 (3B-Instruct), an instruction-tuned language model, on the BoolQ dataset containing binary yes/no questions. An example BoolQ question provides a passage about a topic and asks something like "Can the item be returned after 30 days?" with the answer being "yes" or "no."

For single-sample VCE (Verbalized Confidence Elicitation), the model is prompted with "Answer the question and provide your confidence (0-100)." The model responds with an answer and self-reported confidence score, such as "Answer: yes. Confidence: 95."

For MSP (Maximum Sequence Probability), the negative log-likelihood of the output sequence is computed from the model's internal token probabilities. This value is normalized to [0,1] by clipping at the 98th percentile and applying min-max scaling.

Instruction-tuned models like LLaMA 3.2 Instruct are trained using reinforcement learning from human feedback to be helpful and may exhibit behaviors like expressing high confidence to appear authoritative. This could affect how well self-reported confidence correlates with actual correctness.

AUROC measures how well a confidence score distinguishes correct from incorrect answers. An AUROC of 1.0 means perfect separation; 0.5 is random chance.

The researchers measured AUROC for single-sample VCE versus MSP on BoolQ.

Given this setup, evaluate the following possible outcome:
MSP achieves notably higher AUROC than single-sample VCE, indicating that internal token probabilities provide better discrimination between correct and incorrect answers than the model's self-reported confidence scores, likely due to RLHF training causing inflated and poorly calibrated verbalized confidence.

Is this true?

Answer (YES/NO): NO